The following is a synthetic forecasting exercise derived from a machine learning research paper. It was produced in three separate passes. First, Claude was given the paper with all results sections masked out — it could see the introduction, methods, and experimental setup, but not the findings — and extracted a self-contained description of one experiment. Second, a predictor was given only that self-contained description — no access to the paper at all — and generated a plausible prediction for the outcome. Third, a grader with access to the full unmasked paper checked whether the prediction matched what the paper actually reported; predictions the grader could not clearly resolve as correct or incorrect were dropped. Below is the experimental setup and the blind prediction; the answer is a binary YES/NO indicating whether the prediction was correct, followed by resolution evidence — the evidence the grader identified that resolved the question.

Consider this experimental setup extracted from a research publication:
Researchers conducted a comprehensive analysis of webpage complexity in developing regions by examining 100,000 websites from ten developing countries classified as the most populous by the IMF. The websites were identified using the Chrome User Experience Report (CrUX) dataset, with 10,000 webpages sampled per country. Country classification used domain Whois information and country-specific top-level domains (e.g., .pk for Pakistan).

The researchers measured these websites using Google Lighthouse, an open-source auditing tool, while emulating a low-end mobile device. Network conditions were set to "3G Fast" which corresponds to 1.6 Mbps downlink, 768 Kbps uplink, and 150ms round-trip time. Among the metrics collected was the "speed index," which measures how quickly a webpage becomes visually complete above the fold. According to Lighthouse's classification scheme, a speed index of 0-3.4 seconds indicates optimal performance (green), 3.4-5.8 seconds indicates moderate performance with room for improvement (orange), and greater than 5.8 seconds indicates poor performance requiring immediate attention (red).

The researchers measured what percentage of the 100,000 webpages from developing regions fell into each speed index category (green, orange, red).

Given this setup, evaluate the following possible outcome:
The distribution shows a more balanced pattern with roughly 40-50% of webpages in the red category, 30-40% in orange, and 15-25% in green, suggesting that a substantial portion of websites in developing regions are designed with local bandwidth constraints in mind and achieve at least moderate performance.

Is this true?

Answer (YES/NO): NO